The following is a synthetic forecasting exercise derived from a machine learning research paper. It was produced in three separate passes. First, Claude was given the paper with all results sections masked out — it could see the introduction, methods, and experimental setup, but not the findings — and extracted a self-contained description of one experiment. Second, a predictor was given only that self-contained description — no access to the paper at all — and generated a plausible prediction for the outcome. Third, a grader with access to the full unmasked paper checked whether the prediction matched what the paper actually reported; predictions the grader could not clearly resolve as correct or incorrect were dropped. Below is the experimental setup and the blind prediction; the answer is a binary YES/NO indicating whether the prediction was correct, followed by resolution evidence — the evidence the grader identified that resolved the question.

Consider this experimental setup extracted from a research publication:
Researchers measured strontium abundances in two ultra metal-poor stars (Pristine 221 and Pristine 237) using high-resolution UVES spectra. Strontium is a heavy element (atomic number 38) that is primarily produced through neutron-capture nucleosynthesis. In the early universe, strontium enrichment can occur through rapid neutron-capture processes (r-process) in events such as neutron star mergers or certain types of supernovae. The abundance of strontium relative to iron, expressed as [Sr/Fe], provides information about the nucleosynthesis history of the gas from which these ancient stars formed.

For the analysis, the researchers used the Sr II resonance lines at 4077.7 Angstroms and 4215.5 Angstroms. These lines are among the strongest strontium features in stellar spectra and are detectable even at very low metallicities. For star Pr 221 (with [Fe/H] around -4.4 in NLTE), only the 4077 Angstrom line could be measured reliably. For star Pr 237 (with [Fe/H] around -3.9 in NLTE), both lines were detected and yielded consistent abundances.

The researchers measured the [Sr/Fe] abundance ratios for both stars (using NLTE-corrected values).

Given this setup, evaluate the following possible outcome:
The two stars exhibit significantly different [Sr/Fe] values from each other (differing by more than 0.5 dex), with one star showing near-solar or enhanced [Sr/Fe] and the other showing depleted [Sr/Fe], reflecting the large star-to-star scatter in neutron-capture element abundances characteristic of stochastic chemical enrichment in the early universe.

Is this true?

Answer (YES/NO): YES